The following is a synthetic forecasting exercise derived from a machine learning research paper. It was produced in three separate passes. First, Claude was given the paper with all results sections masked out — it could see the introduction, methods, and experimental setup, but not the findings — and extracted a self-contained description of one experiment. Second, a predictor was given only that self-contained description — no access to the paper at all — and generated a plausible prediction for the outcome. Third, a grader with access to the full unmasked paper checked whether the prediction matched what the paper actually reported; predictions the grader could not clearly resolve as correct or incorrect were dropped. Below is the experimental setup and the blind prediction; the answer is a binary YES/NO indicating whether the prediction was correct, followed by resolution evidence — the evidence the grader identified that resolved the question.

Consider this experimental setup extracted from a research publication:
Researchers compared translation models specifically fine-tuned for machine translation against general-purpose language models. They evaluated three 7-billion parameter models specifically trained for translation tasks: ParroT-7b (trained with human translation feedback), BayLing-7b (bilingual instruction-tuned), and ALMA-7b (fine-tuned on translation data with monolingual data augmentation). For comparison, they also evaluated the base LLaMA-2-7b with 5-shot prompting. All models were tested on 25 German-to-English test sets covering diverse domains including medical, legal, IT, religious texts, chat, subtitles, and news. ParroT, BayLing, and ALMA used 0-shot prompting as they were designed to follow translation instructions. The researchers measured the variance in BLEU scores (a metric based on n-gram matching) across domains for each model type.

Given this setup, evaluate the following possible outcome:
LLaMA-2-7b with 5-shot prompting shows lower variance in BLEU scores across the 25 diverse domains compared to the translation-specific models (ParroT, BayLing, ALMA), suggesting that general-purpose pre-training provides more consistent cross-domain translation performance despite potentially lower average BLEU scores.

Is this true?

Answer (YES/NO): NO